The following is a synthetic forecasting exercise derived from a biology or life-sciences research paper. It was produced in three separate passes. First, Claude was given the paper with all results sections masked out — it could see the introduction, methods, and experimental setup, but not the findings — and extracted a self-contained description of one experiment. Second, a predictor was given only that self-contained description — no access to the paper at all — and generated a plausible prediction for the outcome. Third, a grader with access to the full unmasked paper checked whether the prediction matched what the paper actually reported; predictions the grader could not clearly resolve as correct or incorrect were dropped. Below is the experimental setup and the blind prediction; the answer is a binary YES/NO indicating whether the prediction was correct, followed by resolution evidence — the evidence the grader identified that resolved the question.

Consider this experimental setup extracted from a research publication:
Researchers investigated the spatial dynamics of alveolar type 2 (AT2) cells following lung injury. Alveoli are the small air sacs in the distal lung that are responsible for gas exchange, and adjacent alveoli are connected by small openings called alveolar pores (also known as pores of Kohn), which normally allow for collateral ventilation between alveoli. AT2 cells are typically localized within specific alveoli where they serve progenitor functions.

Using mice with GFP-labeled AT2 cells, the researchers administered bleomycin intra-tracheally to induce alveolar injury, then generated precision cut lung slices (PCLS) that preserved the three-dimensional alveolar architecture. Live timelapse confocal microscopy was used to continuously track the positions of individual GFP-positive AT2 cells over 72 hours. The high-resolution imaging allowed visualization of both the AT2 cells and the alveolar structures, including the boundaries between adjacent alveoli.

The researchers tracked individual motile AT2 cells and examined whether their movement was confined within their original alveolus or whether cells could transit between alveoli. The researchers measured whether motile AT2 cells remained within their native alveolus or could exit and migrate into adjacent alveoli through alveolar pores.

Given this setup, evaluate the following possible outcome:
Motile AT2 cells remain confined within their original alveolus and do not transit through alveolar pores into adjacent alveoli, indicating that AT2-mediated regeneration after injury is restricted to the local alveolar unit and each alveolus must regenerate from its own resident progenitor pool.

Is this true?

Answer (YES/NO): NO